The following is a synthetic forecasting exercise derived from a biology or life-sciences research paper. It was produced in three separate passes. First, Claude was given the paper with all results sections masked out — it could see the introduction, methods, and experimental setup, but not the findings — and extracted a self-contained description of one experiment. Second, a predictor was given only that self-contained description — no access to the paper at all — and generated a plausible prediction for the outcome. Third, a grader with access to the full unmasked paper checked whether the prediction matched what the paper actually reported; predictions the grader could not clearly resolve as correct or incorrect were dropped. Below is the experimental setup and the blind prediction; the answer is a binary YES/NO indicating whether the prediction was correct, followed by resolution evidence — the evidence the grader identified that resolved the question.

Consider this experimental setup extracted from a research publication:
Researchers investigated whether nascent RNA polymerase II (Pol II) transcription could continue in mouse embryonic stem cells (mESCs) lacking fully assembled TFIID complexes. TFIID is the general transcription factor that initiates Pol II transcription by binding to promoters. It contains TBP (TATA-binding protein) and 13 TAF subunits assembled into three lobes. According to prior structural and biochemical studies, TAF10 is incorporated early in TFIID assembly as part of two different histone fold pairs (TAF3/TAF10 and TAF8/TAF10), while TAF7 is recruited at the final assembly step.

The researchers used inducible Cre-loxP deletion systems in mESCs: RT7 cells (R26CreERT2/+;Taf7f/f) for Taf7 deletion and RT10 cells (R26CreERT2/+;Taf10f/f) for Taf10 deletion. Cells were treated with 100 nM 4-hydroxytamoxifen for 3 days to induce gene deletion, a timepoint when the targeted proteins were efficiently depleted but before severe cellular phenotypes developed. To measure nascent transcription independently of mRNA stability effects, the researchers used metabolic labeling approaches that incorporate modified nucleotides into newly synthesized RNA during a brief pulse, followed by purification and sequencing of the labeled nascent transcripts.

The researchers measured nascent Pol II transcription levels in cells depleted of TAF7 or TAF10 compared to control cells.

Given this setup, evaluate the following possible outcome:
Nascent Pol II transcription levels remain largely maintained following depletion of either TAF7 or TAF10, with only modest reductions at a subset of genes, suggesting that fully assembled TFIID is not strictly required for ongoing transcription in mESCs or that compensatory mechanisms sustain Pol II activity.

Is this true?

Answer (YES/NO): YES